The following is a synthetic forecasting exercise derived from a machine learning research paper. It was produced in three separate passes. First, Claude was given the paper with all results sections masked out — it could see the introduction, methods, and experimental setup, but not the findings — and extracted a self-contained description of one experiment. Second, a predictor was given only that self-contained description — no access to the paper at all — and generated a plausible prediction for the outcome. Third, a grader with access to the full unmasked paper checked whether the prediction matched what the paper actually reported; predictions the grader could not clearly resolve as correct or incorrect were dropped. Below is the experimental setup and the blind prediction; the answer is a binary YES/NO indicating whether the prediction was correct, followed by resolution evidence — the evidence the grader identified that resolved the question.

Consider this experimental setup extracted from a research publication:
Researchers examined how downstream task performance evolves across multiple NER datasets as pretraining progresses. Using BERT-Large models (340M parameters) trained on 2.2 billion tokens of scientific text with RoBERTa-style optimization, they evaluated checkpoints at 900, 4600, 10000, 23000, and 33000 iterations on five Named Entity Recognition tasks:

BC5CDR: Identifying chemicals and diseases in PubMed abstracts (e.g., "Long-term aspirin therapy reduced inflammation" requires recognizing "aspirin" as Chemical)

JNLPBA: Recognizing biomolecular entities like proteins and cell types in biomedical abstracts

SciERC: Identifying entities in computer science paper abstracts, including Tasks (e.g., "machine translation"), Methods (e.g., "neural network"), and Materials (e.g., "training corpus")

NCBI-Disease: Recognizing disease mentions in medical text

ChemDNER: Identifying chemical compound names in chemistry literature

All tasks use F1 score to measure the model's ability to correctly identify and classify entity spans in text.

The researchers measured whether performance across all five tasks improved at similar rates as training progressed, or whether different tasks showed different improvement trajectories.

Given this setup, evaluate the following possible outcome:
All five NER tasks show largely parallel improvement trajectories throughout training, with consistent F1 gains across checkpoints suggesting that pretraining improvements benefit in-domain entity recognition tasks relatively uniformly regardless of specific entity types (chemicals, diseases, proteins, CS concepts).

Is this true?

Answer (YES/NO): YES